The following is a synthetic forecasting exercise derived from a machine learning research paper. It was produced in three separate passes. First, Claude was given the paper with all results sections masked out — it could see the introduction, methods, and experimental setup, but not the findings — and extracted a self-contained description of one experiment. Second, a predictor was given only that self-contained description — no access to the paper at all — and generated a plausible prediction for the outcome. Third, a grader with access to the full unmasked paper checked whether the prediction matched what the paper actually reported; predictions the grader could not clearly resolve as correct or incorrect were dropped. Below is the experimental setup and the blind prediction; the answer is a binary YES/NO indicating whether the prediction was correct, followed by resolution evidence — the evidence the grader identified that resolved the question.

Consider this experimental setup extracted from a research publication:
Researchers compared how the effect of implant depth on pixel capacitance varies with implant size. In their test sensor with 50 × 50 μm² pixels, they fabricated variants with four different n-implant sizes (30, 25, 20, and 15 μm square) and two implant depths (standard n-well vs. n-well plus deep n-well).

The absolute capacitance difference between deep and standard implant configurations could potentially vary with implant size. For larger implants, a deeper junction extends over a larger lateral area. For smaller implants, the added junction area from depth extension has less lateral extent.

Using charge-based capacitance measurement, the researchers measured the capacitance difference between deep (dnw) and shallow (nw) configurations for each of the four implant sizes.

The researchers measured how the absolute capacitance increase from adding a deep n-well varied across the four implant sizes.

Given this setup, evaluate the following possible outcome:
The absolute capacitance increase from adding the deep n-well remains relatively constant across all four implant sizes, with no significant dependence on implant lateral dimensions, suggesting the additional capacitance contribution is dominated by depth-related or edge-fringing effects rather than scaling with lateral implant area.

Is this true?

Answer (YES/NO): NO